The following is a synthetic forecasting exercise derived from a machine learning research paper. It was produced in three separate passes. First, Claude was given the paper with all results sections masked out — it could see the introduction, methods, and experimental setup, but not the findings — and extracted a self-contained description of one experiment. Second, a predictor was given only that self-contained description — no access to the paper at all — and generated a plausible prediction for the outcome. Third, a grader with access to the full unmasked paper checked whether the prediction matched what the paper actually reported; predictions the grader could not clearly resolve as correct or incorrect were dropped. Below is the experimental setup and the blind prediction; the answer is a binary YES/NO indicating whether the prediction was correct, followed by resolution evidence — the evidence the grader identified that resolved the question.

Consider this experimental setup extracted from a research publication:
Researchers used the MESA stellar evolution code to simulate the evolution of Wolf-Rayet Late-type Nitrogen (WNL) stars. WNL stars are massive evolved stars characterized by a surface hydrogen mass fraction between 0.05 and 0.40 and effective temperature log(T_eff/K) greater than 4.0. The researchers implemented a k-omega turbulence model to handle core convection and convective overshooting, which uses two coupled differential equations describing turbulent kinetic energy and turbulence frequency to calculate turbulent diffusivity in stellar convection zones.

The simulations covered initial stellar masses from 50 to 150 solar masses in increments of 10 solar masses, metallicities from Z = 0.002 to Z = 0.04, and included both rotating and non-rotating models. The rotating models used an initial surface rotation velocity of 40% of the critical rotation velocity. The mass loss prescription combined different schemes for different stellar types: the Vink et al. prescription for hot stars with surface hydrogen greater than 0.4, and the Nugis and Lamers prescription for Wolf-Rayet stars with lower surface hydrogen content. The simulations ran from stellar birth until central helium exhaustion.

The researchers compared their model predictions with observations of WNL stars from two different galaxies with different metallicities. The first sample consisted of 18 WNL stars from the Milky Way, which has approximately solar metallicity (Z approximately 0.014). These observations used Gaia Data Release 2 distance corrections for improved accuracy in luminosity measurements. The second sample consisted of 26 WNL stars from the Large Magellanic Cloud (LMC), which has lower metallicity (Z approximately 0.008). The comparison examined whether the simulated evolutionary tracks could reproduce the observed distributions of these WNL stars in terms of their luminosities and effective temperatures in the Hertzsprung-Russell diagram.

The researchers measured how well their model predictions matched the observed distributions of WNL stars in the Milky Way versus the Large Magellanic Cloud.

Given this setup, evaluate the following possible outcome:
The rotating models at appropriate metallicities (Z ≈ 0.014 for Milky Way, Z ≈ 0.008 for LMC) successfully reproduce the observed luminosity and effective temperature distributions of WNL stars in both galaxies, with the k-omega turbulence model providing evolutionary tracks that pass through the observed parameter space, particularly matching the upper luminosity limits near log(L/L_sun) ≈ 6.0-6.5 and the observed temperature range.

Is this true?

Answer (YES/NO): NO